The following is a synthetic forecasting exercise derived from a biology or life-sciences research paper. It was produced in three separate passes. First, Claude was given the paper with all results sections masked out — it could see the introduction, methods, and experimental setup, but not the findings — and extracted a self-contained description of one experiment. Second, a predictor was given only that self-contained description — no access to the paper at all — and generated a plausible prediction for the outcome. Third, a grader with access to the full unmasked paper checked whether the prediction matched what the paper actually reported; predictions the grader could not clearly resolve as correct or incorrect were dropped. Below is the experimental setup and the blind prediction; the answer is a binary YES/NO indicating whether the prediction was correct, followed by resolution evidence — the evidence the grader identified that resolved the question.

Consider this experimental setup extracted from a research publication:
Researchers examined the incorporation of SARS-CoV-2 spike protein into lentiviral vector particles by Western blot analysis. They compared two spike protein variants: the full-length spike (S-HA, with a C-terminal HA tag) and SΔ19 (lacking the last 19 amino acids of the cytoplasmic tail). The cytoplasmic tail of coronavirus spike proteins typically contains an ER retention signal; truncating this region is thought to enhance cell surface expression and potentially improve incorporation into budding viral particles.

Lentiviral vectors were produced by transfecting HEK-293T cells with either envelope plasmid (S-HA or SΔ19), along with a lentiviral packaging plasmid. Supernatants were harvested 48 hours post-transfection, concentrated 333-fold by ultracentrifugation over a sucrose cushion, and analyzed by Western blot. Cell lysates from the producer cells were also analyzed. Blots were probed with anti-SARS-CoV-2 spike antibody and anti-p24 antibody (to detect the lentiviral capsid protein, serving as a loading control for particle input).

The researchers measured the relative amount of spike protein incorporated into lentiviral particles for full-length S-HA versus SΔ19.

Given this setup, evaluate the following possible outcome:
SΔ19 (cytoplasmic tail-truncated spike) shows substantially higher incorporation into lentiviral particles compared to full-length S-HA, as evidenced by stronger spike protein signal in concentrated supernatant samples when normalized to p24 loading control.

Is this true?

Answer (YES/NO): YES